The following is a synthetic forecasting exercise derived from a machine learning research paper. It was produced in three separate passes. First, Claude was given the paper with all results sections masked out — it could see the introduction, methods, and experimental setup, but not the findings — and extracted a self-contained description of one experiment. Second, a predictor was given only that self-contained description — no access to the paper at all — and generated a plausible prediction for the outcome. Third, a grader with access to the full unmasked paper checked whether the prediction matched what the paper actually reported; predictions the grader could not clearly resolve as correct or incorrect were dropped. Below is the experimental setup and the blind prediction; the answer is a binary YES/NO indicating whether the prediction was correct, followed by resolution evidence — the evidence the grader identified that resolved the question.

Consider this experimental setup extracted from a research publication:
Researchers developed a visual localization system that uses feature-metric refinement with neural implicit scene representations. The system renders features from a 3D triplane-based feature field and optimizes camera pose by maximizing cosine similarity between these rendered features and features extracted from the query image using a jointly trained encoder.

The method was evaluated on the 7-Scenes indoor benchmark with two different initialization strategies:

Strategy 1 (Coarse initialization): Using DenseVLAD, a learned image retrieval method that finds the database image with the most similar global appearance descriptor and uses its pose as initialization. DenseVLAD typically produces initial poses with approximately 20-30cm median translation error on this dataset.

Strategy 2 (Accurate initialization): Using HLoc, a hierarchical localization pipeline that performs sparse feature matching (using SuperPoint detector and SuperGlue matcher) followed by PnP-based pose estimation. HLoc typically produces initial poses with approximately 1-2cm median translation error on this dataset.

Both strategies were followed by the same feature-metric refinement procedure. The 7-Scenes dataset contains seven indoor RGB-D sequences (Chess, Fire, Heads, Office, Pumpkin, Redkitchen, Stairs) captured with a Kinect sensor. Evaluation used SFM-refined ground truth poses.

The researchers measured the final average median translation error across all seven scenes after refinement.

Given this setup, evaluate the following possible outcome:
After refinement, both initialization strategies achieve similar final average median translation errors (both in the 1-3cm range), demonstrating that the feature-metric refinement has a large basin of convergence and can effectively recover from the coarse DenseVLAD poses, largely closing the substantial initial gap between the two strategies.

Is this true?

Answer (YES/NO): NO